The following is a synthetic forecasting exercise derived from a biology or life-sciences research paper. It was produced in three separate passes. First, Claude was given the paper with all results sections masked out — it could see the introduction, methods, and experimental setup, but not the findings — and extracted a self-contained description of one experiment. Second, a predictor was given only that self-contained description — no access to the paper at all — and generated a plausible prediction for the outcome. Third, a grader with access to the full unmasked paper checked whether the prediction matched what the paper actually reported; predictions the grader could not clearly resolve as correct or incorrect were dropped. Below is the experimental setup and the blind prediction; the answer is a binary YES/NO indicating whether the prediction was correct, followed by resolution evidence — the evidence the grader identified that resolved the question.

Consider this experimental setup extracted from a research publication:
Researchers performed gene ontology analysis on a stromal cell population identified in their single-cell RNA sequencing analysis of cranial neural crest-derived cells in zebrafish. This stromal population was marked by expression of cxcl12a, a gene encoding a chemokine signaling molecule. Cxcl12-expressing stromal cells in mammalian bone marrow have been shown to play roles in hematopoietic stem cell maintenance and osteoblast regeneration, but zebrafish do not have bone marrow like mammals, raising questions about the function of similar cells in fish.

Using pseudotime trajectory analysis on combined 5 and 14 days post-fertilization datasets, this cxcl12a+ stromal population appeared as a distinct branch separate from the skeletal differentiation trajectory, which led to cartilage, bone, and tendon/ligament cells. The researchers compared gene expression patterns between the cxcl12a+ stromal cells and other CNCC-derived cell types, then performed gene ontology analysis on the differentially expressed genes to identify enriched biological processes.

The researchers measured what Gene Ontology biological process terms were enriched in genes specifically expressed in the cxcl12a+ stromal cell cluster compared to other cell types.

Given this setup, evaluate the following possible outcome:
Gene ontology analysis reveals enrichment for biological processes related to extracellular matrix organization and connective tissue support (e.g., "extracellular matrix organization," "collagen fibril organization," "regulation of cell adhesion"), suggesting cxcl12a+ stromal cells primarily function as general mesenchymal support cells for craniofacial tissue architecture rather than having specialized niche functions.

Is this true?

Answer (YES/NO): NO